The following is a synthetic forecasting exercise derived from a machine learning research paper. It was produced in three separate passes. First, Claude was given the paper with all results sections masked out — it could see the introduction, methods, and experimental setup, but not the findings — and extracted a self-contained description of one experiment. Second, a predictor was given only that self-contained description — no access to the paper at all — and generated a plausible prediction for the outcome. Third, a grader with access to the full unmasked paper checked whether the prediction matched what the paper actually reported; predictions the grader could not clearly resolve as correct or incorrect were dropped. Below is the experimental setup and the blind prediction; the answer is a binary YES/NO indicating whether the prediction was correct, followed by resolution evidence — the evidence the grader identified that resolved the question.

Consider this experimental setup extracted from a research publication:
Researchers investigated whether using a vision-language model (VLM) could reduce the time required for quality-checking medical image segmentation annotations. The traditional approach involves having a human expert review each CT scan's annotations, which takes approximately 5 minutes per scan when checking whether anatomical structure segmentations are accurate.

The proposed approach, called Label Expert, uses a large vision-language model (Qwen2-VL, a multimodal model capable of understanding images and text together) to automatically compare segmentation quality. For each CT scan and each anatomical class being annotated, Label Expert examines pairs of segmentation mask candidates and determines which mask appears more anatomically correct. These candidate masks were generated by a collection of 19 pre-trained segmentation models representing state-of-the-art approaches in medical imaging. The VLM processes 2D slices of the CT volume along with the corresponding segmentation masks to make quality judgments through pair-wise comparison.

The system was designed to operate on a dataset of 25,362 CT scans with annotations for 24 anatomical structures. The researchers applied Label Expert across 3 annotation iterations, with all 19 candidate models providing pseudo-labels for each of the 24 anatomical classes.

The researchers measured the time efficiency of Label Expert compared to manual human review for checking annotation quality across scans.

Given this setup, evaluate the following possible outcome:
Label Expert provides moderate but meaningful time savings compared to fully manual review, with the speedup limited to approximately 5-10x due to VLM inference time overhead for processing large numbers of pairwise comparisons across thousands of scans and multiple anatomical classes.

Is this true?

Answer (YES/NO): NO